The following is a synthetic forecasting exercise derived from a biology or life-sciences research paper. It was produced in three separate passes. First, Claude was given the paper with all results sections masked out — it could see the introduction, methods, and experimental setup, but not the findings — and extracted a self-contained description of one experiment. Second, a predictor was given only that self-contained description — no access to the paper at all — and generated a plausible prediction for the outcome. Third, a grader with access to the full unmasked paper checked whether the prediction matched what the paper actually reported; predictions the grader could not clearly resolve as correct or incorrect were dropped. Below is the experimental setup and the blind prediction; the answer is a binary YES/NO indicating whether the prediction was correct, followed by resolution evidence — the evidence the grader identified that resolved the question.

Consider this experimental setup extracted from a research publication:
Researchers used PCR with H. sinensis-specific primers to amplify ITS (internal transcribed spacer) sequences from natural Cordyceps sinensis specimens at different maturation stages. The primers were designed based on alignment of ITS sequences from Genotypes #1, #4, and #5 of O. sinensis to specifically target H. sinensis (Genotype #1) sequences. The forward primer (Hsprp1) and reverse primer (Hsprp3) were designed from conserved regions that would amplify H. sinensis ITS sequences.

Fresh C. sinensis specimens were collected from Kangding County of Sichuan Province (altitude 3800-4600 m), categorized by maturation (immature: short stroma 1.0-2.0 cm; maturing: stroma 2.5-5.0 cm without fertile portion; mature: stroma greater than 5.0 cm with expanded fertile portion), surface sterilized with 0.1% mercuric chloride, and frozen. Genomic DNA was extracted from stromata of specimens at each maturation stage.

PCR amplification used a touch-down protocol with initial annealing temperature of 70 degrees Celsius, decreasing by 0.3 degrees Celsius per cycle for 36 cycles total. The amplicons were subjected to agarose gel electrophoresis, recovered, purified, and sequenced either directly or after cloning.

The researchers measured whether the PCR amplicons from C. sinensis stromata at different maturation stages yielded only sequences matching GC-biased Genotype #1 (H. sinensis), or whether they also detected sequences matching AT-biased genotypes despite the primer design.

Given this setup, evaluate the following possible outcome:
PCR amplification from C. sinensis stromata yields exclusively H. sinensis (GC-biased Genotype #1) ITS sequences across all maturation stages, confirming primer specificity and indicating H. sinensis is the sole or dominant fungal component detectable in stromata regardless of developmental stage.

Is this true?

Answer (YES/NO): NO